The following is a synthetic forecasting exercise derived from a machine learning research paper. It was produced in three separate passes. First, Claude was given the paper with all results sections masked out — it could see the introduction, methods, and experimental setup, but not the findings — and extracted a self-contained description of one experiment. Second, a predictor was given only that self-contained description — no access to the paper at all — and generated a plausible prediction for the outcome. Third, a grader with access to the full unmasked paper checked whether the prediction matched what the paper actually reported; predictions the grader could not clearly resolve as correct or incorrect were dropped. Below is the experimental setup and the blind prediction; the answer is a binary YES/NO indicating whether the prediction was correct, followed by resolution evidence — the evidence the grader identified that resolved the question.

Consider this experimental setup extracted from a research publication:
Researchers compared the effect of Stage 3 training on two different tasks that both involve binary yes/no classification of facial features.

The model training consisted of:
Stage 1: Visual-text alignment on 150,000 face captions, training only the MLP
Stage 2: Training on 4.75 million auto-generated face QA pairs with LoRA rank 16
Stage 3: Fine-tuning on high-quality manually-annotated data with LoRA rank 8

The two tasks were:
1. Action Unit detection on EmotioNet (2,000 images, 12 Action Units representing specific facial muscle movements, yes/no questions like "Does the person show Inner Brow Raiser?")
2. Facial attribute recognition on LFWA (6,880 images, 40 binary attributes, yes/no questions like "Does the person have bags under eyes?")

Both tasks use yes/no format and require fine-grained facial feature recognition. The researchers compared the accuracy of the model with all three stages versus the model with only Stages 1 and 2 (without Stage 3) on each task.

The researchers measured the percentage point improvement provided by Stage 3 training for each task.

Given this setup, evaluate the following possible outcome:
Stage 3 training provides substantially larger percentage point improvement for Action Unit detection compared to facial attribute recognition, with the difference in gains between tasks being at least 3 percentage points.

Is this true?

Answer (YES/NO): NO